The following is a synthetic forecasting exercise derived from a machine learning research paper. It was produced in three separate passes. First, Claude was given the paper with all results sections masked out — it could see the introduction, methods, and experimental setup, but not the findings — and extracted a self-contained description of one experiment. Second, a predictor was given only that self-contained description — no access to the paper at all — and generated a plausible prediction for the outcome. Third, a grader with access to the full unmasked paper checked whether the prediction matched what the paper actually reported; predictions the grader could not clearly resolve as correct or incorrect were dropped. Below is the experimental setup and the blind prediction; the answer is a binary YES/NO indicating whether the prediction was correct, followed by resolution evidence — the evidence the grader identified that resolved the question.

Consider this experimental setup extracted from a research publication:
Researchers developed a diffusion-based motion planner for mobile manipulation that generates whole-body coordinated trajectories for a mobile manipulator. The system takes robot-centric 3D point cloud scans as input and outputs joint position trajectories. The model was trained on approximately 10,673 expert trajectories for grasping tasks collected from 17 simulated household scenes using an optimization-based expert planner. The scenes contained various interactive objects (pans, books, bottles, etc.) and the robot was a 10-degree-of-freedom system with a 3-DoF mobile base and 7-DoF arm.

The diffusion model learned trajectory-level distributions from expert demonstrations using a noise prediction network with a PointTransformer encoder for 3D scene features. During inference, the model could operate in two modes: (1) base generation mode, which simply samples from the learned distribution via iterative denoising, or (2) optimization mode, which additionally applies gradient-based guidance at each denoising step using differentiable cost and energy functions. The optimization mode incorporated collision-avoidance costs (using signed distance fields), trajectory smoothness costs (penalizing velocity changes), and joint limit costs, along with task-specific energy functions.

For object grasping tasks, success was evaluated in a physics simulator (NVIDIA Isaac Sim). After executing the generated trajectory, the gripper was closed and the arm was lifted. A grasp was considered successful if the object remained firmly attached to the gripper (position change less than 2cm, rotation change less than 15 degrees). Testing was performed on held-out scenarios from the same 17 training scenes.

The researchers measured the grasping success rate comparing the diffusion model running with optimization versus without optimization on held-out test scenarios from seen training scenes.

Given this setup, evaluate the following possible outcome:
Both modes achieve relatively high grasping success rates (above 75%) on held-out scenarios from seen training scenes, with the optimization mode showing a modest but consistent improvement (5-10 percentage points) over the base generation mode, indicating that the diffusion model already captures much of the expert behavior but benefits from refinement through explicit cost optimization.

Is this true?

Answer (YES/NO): NO